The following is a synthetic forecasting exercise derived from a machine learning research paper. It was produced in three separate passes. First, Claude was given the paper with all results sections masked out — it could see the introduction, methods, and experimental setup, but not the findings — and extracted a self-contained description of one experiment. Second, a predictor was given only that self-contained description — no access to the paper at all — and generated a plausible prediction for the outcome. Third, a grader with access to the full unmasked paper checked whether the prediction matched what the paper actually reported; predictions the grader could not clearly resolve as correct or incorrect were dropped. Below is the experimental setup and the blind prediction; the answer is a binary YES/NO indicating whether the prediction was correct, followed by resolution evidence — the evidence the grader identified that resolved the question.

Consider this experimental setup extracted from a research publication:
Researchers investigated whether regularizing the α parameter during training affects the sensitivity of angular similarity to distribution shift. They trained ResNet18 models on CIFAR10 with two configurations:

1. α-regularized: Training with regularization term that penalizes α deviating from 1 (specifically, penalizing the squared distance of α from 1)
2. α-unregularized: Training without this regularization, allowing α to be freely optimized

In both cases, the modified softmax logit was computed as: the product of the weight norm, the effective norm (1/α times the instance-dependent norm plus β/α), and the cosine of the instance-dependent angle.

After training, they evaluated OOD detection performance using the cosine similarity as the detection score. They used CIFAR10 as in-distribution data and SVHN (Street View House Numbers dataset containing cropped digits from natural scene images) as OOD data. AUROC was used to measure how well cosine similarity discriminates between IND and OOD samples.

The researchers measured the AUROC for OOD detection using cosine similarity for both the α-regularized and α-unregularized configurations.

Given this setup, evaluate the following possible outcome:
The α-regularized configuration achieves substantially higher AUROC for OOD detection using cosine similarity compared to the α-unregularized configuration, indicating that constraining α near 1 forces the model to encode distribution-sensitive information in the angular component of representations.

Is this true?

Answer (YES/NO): NO